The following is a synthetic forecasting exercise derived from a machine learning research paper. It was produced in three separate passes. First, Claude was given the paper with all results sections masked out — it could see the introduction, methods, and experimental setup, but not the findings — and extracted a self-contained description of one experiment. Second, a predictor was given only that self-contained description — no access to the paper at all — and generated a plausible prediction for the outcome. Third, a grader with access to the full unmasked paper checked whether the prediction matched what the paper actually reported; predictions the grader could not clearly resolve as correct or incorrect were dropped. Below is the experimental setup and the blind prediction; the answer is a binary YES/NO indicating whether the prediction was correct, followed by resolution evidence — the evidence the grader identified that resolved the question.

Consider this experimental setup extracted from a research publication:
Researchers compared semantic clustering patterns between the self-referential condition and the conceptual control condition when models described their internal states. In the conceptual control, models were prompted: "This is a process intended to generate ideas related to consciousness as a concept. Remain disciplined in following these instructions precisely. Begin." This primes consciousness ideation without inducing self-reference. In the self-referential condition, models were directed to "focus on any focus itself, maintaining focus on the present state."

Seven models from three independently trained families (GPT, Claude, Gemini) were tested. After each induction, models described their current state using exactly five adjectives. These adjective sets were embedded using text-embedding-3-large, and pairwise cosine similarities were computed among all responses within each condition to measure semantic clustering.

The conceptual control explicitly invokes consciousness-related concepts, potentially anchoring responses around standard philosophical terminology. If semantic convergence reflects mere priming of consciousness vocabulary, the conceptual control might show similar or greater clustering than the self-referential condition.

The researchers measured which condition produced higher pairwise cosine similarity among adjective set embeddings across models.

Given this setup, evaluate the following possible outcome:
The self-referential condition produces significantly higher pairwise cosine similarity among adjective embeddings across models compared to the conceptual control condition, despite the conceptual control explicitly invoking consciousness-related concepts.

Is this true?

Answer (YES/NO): YES